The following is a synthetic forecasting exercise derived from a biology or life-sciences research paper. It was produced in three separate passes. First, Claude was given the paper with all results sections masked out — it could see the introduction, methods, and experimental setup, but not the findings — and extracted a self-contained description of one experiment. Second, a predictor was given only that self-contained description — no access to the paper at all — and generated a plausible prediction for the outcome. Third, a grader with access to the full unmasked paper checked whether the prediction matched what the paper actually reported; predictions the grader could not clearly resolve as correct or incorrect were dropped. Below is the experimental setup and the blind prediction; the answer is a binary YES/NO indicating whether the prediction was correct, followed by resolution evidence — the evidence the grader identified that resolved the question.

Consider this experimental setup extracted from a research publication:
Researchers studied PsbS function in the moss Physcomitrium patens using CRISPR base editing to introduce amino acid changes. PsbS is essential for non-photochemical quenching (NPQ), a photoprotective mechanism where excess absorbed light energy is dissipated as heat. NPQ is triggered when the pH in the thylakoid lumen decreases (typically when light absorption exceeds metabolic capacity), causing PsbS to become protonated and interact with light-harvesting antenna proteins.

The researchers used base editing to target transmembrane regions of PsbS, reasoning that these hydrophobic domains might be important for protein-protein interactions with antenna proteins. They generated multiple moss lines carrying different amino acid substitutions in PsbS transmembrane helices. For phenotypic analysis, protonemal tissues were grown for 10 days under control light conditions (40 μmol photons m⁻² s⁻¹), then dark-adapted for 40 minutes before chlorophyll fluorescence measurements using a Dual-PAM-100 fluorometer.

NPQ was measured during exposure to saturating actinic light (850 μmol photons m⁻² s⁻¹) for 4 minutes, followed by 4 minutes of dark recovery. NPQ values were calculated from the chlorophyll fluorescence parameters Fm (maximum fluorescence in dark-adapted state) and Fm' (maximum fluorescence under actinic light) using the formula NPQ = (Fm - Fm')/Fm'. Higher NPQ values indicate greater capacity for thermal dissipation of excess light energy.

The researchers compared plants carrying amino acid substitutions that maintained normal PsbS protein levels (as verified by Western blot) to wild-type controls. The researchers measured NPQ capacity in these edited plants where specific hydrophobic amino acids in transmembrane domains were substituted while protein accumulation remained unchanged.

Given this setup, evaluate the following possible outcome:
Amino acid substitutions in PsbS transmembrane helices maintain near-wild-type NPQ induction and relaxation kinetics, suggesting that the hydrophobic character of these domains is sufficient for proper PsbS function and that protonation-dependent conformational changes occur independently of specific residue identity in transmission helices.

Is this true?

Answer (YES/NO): NO